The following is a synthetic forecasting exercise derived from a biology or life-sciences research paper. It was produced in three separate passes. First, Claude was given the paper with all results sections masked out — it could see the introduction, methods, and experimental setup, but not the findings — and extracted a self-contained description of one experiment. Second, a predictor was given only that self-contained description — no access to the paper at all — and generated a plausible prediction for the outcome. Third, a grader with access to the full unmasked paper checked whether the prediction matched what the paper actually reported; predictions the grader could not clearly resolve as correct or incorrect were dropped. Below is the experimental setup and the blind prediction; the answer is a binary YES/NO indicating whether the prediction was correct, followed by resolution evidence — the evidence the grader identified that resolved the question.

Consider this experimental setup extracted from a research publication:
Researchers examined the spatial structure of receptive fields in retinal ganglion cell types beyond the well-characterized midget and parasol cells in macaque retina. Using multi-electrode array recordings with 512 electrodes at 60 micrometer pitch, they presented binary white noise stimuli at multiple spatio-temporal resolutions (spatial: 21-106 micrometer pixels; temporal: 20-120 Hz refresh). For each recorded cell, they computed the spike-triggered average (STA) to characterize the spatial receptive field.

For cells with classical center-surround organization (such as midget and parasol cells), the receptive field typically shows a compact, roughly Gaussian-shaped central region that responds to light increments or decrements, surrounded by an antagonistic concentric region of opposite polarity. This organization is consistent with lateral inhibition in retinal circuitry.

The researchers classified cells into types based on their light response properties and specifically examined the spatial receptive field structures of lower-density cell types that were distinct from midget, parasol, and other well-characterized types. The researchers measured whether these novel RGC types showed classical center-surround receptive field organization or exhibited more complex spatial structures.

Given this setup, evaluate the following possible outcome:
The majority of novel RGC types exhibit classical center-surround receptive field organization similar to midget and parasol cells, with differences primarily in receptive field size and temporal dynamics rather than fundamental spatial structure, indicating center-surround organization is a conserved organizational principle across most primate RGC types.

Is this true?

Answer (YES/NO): NO